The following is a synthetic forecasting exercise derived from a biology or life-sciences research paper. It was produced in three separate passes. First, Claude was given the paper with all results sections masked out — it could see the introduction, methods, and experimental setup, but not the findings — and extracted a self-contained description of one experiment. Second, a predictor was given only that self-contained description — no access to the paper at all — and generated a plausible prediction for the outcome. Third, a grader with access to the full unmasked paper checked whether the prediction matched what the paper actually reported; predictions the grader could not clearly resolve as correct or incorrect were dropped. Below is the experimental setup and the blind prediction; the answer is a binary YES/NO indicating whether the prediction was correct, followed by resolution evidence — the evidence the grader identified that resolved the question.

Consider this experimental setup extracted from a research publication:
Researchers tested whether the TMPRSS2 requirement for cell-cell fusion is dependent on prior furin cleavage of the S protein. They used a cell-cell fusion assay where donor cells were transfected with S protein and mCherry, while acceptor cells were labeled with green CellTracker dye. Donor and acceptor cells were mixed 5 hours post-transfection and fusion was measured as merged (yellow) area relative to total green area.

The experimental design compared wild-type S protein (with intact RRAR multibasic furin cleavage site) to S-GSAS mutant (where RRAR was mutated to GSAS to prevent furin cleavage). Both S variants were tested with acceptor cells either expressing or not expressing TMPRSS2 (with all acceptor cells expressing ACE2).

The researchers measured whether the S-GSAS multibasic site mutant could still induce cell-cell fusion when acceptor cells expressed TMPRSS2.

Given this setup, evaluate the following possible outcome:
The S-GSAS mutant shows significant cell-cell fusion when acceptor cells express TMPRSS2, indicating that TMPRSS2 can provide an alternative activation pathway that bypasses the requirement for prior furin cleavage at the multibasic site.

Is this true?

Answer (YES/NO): NO